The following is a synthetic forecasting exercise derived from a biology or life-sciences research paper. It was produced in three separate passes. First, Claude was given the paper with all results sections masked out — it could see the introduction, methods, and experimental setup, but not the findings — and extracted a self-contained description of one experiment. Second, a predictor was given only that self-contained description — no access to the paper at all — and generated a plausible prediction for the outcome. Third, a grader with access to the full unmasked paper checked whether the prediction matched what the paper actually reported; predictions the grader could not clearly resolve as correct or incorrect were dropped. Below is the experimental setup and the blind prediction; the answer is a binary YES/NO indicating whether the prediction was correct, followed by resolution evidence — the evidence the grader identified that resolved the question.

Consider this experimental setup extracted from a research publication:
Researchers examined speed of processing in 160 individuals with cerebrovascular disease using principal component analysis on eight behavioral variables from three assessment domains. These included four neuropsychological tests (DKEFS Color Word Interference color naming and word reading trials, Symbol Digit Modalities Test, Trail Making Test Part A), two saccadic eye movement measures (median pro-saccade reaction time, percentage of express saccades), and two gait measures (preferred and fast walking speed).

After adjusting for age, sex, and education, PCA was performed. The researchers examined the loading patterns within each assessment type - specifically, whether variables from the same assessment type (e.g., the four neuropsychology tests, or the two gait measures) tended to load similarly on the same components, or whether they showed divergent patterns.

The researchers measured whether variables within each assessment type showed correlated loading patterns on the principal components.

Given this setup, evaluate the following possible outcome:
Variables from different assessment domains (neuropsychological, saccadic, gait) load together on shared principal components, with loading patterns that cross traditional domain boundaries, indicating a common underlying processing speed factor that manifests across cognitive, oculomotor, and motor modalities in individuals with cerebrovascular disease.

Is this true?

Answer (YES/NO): NO